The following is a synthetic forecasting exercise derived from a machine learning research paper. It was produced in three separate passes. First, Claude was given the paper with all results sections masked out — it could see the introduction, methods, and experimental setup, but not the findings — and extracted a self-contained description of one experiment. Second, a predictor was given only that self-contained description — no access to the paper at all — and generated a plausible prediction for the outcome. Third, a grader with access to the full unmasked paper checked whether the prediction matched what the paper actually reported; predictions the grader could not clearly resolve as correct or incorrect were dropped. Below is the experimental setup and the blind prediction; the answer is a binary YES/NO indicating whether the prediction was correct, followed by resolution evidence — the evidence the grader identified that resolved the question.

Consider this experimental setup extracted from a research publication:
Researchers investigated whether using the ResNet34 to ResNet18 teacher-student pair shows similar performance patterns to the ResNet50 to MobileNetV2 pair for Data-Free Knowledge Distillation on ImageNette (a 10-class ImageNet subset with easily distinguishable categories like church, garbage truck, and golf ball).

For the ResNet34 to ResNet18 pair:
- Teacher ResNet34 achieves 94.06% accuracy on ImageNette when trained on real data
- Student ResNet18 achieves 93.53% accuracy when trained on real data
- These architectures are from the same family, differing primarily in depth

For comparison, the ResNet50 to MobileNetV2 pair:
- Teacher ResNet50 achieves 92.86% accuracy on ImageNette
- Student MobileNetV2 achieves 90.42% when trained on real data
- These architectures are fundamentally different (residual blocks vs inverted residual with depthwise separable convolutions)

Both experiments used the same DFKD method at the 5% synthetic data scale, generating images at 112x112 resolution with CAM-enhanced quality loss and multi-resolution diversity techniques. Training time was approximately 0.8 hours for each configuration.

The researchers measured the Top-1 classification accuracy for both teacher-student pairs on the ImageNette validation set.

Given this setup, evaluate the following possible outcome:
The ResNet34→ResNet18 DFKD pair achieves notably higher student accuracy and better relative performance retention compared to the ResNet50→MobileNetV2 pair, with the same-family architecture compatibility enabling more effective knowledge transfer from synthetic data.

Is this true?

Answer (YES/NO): NO